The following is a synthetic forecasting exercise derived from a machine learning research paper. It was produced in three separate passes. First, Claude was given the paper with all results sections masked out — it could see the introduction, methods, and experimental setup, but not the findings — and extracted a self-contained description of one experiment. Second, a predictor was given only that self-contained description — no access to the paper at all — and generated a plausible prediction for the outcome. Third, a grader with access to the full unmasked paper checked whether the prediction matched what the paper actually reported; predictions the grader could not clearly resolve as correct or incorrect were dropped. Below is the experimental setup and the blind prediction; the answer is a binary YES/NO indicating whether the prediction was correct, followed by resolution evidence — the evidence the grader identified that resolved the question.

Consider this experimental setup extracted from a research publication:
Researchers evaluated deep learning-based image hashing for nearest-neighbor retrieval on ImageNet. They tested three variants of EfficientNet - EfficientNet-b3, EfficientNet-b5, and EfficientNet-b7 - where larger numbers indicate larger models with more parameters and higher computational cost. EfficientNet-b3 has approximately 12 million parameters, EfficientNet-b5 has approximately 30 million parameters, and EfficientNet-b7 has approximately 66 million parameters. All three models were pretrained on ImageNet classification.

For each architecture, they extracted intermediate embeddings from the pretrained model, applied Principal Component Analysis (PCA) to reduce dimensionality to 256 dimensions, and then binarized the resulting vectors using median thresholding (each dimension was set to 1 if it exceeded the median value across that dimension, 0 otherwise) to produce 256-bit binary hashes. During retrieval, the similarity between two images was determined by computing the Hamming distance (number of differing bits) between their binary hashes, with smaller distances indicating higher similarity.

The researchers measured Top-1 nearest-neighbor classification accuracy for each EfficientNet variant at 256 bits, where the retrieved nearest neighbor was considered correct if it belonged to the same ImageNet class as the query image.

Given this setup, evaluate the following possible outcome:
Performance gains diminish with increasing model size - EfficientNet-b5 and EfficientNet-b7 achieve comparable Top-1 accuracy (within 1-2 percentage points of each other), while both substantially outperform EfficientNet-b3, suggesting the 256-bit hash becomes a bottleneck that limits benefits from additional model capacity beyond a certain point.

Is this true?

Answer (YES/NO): NO